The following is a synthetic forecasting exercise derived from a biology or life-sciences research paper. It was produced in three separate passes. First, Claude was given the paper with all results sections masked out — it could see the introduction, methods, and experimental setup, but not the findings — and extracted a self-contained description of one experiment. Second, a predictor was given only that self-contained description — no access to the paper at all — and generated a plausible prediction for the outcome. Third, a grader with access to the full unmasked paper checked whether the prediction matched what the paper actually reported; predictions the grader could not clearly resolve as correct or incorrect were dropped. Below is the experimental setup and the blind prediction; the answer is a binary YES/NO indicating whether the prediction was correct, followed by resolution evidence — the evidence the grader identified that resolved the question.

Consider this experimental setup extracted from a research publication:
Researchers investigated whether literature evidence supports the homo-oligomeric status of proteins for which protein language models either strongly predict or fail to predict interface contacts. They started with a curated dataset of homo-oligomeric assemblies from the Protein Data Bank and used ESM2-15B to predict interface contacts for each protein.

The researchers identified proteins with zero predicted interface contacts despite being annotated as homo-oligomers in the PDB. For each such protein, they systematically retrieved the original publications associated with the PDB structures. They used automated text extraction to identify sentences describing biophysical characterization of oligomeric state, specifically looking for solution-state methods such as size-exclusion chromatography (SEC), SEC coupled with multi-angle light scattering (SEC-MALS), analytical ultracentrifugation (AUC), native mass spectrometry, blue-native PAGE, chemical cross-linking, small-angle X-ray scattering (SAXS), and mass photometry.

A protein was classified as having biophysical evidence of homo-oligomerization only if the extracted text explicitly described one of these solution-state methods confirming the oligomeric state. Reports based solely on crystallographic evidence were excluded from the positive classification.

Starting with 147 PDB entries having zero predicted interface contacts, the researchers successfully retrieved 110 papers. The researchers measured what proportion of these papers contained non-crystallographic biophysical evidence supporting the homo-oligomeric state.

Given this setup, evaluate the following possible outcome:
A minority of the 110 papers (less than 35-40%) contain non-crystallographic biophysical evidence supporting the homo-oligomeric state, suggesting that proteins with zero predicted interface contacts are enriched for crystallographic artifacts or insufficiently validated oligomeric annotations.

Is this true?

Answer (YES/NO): YES